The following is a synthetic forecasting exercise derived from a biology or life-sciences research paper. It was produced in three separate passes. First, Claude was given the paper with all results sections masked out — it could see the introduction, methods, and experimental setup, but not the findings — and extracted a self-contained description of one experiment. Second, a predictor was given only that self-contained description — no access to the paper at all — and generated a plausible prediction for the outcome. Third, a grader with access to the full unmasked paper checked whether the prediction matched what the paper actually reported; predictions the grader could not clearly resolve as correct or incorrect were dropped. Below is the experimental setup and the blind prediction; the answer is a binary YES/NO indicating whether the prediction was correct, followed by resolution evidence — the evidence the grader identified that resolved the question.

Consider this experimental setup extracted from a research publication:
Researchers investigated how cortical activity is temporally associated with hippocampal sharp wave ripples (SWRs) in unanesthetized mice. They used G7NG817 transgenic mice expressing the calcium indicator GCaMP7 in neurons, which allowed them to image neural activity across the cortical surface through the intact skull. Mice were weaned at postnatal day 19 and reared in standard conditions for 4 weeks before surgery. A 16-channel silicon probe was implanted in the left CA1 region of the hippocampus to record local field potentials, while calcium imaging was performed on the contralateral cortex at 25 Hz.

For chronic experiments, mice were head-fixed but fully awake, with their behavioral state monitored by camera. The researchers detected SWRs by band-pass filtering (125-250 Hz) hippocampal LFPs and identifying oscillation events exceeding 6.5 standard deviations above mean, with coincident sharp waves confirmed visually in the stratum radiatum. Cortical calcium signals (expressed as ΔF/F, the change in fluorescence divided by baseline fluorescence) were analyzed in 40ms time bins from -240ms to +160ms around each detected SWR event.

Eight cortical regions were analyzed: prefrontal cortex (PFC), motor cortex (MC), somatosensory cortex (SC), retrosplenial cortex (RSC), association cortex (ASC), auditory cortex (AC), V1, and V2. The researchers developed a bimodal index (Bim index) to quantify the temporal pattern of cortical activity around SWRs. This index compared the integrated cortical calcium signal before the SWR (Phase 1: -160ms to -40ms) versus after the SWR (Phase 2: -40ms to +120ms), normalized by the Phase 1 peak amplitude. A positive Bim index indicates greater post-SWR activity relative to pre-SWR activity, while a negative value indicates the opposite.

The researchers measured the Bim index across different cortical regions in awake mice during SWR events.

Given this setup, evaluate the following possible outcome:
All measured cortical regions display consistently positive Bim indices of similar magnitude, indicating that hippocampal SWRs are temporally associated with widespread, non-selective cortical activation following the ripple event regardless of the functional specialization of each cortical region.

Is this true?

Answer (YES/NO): NO